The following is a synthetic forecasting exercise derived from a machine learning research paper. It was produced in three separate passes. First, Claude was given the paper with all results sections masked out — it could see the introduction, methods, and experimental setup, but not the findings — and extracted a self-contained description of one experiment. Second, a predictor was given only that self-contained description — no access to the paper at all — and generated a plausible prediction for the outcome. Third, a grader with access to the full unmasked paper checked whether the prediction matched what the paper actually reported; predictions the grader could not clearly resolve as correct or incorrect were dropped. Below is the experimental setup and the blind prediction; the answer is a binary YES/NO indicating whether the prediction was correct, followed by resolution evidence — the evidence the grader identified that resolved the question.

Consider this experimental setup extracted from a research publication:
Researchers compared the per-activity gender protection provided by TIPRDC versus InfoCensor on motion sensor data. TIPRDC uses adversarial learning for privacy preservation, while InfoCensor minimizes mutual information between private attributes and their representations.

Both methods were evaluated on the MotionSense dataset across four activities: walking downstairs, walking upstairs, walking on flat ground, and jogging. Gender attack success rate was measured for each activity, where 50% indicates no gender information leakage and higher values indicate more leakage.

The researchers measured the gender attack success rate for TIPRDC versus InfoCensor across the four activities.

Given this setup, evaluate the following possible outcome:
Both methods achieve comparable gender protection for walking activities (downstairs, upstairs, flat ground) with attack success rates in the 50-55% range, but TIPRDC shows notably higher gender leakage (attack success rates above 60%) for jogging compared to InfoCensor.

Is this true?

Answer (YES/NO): NO